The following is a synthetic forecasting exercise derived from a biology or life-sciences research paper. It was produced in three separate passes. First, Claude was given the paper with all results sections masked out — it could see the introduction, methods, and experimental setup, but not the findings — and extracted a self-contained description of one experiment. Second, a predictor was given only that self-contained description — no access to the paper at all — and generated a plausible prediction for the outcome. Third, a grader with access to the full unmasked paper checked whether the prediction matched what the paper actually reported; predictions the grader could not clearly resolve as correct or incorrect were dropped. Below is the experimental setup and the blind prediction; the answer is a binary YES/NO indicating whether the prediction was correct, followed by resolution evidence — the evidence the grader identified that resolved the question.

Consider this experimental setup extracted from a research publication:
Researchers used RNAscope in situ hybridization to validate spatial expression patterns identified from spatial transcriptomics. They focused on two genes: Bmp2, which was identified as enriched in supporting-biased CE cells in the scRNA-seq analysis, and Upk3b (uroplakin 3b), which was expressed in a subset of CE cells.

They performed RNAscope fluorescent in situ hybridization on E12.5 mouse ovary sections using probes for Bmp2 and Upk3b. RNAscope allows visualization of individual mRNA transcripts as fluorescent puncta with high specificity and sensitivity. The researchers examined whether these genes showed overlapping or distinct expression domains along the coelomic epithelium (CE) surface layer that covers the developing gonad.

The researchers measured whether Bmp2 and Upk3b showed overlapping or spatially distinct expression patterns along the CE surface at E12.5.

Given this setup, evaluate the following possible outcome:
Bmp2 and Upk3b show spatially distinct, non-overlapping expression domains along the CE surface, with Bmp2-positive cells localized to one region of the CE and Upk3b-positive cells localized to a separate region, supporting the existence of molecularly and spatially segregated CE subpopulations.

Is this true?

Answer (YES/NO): NO